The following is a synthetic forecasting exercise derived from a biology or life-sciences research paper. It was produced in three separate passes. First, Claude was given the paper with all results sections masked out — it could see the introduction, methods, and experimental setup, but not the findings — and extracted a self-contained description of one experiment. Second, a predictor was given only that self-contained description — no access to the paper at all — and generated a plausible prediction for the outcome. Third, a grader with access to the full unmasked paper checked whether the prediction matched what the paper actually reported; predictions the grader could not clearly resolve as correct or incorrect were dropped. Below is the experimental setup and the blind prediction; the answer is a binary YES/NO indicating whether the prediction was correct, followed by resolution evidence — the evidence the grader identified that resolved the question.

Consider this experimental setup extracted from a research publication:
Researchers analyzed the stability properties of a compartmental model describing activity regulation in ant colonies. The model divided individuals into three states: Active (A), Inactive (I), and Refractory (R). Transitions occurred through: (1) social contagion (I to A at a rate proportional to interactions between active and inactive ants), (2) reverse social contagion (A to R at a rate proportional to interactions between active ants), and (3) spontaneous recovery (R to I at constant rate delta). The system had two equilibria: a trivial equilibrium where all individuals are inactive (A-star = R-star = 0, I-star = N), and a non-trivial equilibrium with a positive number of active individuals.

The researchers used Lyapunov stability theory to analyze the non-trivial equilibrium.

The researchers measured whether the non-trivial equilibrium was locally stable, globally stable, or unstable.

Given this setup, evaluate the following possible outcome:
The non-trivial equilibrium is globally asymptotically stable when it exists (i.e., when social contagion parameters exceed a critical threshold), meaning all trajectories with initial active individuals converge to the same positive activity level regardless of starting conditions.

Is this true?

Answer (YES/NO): NO